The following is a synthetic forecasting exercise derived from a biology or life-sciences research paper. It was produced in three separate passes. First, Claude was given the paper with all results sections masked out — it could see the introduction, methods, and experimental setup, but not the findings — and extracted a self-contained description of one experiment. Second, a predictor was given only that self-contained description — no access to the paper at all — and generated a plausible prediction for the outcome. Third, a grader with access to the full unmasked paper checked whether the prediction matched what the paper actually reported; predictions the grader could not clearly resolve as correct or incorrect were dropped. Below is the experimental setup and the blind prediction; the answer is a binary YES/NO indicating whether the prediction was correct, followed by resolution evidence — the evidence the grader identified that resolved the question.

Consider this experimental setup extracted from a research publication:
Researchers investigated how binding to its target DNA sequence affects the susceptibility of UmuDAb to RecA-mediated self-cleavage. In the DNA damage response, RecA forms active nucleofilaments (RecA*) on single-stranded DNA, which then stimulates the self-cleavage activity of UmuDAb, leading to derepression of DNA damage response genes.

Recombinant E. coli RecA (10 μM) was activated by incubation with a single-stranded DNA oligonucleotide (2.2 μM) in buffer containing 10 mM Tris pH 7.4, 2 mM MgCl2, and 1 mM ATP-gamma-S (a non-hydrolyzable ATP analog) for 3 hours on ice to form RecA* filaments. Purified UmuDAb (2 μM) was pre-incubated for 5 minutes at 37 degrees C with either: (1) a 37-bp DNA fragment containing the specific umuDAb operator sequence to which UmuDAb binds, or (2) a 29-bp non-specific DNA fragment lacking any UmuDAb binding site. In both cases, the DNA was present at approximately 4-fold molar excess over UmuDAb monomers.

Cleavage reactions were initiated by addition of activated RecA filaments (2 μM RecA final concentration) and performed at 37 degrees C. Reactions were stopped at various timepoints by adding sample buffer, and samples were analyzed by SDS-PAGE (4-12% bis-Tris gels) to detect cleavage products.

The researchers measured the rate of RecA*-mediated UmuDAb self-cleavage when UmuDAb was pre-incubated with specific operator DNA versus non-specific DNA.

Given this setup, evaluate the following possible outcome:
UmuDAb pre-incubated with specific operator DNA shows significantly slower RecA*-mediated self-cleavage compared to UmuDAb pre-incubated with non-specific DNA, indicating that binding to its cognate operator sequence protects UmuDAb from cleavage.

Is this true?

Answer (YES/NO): YES